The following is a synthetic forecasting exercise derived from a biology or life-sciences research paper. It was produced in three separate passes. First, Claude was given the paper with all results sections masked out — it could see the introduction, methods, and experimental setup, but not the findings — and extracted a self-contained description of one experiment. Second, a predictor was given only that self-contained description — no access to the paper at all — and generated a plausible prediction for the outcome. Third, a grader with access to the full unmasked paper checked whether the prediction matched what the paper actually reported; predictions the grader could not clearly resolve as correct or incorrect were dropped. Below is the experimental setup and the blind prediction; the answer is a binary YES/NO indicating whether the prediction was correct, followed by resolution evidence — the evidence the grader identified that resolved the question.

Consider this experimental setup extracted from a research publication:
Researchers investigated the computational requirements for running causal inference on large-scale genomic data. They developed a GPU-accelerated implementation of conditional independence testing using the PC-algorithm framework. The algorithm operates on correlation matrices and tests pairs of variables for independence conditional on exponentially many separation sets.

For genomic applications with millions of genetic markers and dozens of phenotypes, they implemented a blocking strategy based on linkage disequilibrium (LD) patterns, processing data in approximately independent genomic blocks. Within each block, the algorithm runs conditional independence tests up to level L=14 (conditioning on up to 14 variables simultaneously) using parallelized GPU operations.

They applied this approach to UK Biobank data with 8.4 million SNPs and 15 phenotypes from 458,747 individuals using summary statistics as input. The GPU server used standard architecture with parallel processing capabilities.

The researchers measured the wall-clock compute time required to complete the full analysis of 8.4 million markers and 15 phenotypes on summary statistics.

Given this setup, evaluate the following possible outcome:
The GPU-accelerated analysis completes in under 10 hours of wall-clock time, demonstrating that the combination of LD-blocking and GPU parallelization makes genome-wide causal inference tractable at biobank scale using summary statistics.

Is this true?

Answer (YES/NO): YES